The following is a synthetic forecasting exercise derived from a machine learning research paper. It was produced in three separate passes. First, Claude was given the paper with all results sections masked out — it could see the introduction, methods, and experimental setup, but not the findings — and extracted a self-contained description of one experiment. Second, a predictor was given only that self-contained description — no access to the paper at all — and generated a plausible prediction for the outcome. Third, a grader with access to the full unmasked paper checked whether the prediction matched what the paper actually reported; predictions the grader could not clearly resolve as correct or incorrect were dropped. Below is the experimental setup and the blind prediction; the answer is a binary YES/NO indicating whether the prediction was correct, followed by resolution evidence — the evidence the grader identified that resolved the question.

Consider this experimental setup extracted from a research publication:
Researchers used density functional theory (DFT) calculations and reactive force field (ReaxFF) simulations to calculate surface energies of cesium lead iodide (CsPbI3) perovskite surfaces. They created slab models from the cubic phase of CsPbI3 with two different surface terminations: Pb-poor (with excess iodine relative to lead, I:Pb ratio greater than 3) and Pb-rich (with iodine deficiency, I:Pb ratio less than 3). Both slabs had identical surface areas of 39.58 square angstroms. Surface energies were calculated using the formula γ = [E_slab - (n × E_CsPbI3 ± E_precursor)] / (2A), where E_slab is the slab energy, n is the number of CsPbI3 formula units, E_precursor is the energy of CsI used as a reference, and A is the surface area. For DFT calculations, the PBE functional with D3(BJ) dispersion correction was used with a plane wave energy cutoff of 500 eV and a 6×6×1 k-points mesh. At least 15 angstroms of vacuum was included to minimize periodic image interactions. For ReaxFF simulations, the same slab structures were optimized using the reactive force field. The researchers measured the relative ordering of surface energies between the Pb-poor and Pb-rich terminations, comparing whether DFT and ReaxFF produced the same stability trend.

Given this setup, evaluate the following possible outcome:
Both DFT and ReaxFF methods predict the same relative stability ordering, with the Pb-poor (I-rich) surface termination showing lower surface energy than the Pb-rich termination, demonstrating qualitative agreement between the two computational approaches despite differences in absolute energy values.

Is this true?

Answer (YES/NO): YES